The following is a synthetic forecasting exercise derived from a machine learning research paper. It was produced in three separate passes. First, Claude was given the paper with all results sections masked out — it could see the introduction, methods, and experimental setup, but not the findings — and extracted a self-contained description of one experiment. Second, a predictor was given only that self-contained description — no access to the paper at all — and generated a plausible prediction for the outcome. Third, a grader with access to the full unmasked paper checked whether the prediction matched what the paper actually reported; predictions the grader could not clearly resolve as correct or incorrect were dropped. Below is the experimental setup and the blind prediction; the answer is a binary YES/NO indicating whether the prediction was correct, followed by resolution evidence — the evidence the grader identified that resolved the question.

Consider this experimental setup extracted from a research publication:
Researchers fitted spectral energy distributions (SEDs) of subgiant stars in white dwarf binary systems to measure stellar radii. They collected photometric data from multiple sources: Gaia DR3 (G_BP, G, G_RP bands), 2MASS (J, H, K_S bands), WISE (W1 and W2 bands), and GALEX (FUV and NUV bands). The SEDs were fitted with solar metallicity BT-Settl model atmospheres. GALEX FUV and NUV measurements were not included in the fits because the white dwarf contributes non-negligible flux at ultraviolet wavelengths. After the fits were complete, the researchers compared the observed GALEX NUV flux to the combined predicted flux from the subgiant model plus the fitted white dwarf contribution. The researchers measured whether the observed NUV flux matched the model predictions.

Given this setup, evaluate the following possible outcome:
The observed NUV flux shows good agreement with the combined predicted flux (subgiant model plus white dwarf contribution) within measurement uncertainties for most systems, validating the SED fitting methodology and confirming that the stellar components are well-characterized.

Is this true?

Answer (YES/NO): NO